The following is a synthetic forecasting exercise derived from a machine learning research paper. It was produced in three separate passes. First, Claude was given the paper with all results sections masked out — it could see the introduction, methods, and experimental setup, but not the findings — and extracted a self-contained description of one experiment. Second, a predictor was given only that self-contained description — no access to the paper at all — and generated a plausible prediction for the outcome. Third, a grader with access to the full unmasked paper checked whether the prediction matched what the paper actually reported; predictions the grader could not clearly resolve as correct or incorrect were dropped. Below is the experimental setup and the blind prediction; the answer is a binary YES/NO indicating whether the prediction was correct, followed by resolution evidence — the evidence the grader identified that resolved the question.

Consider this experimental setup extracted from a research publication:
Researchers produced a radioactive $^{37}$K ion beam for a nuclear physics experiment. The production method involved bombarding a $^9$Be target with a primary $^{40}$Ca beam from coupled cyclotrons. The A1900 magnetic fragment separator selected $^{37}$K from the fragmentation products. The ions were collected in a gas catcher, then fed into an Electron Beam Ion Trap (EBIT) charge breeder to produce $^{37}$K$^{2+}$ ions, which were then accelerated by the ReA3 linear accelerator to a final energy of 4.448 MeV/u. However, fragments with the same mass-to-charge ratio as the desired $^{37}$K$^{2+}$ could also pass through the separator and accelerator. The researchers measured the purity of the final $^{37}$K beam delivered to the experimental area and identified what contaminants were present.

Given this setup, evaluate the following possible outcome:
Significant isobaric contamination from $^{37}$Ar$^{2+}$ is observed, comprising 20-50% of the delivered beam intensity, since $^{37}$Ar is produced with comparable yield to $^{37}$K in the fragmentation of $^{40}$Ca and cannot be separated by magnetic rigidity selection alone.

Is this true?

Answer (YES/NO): NO